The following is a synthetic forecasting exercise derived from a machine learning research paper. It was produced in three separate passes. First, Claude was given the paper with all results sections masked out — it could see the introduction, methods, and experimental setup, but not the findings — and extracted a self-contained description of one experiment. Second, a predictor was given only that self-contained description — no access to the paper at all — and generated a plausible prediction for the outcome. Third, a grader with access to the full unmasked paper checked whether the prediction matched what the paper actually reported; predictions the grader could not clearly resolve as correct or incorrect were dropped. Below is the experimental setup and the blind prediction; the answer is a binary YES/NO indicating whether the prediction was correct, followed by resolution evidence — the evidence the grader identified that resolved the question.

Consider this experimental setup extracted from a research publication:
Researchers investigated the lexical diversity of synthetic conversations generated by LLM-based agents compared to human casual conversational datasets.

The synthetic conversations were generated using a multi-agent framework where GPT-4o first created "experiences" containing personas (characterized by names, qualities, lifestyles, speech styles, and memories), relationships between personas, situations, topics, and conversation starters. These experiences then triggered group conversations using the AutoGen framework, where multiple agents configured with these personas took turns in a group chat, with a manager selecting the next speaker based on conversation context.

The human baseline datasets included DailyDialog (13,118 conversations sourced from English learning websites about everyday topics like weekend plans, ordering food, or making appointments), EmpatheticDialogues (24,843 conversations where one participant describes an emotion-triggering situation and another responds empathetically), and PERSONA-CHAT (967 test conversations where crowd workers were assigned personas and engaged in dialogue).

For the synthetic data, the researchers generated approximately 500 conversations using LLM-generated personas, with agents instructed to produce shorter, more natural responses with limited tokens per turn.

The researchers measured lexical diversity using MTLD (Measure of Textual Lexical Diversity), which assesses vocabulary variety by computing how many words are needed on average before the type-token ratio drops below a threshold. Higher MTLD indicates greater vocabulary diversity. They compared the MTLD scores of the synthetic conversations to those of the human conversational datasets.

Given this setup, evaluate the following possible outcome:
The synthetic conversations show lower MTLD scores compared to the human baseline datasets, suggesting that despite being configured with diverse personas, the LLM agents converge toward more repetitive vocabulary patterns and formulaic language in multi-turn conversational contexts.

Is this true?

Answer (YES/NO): NO